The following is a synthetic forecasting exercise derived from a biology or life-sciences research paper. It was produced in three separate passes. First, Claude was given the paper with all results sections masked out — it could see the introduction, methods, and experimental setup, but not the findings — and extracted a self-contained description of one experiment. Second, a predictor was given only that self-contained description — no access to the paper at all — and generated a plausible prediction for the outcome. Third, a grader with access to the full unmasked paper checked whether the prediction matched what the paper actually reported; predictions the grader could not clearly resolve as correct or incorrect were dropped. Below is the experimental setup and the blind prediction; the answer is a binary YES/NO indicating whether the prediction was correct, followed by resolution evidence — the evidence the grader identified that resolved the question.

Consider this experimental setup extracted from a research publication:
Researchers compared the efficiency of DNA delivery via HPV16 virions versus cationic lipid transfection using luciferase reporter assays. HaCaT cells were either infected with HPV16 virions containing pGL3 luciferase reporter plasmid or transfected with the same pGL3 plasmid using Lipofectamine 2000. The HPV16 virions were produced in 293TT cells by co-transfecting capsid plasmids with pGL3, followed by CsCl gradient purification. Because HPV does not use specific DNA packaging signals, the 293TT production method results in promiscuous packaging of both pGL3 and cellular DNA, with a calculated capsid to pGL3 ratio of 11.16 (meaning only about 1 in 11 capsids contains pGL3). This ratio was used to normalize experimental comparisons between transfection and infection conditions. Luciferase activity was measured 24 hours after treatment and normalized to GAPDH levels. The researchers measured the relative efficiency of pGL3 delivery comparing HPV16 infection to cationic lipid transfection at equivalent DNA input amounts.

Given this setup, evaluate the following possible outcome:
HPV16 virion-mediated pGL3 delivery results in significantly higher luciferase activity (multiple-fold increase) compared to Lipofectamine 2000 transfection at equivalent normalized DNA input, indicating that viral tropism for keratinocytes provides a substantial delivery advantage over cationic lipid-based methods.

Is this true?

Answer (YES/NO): NO